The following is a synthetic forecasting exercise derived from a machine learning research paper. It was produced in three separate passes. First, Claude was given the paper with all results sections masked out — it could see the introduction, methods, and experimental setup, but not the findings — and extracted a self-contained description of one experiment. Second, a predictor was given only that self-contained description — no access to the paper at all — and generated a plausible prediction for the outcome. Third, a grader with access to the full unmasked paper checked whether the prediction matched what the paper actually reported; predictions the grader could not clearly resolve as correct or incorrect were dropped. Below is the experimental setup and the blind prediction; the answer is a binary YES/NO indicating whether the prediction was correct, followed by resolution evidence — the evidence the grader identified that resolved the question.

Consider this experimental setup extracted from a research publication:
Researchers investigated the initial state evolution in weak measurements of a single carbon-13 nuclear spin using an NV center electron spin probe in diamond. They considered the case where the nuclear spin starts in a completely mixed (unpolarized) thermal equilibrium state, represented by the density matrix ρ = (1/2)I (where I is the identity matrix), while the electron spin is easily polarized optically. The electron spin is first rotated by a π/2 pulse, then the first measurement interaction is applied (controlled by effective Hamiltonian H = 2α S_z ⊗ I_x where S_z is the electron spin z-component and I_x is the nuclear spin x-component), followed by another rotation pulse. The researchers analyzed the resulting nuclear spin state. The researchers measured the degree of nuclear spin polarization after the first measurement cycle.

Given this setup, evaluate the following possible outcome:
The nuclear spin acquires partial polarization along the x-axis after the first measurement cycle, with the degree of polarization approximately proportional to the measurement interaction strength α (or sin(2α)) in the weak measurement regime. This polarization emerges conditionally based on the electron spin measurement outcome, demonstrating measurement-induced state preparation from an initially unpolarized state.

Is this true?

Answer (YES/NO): YES